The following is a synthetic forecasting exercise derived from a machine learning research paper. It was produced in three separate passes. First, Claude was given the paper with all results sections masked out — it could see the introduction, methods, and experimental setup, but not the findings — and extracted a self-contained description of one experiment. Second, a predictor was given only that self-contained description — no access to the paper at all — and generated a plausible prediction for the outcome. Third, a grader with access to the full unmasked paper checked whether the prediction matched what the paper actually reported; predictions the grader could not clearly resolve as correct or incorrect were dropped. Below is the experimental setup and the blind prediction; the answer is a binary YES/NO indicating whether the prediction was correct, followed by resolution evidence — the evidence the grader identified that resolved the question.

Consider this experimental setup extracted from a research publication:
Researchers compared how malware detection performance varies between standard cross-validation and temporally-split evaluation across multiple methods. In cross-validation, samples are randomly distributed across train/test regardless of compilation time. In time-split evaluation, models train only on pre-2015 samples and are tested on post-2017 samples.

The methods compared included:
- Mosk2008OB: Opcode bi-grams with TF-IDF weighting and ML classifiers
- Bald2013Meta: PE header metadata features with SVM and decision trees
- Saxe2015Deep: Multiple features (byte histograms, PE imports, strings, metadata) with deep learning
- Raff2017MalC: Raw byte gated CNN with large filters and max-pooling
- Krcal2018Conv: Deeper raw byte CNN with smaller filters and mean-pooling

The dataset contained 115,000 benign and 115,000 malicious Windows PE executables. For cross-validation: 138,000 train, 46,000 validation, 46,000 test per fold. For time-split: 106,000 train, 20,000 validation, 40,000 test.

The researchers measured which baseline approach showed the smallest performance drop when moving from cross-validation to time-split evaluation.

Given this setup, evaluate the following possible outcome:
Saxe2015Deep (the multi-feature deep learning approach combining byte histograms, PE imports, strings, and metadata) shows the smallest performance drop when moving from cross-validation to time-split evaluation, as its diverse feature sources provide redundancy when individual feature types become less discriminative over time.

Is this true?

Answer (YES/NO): NO